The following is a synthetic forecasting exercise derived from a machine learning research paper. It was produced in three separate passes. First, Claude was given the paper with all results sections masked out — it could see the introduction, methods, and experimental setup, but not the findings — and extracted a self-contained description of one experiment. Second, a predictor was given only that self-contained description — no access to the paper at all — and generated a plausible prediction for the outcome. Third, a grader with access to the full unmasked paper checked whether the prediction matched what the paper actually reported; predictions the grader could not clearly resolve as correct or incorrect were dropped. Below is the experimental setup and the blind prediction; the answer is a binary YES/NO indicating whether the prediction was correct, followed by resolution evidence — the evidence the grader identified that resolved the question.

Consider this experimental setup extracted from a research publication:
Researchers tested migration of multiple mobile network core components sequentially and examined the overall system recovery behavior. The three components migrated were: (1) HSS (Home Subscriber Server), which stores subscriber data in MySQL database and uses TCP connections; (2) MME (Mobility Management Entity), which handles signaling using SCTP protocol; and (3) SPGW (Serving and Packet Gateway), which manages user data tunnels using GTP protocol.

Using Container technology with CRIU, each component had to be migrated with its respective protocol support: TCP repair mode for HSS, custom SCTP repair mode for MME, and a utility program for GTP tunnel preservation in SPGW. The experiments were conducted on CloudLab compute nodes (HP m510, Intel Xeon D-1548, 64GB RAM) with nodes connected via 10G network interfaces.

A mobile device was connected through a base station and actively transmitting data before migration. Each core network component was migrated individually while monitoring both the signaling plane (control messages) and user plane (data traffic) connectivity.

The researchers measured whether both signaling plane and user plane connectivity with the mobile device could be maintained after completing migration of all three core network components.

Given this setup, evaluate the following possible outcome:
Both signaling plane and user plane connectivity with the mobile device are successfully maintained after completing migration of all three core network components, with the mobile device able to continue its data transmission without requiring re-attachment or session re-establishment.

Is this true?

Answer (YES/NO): YES